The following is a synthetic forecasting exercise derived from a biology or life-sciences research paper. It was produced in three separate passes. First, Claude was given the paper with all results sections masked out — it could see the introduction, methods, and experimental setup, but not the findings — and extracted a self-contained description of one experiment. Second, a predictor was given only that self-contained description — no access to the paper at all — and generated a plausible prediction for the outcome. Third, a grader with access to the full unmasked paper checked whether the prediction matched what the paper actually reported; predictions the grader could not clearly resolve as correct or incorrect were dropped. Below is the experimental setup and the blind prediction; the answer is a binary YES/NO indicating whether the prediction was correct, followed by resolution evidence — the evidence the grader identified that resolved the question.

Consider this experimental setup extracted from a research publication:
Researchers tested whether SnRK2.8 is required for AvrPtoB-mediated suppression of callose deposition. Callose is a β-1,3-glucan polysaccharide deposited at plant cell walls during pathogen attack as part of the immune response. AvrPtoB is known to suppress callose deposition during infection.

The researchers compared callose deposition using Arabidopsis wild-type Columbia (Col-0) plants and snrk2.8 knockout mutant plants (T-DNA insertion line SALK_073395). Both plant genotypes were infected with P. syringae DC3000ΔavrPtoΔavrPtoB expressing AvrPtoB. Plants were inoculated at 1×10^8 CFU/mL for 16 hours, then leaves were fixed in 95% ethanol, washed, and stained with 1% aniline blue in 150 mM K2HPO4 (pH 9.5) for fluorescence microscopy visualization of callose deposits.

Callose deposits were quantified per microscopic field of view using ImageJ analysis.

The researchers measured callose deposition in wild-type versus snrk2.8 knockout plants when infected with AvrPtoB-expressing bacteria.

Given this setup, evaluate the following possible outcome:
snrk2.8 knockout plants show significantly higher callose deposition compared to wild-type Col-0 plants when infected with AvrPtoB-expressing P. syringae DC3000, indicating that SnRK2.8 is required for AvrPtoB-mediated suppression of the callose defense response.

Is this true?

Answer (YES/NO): YES